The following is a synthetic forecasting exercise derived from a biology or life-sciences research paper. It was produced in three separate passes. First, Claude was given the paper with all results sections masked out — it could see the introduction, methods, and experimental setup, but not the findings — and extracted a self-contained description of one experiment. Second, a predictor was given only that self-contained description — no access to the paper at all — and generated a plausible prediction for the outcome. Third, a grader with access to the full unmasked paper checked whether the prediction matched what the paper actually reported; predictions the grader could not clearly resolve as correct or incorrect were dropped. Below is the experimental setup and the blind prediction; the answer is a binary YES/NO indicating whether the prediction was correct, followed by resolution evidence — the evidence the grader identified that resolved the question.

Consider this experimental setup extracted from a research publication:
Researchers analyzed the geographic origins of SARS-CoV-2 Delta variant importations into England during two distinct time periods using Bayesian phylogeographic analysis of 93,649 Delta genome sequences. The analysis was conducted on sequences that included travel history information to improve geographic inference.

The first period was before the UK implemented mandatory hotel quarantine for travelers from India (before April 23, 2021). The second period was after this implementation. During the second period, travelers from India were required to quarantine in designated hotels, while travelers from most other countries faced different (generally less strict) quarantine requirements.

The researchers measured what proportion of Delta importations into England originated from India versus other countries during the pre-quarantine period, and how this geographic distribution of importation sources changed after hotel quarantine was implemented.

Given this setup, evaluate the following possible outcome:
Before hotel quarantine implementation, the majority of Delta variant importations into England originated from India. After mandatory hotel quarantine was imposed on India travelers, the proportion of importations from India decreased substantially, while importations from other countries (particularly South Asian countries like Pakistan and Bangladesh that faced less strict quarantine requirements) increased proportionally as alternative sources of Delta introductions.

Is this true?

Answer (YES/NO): NO